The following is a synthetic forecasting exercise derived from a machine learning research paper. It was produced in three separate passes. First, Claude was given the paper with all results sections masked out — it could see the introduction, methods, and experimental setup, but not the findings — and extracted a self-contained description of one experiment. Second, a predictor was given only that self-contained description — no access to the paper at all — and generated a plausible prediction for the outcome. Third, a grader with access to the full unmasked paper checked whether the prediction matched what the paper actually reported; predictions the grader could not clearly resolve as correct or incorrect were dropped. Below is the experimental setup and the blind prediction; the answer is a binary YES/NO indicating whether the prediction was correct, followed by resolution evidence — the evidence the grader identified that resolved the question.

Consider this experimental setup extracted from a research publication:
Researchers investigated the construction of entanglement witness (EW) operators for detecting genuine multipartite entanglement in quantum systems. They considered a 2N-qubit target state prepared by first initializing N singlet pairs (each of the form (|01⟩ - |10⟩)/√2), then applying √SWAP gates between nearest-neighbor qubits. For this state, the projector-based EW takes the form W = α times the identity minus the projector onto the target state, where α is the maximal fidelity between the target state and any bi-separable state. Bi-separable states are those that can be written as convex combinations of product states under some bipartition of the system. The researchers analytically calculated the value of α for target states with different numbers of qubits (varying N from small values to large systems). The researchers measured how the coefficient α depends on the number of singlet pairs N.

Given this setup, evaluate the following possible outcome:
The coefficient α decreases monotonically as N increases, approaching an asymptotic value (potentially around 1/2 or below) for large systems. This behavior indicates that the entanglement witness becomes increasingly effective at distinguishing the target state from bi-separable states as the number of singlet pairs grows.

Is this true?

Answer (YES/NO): NO